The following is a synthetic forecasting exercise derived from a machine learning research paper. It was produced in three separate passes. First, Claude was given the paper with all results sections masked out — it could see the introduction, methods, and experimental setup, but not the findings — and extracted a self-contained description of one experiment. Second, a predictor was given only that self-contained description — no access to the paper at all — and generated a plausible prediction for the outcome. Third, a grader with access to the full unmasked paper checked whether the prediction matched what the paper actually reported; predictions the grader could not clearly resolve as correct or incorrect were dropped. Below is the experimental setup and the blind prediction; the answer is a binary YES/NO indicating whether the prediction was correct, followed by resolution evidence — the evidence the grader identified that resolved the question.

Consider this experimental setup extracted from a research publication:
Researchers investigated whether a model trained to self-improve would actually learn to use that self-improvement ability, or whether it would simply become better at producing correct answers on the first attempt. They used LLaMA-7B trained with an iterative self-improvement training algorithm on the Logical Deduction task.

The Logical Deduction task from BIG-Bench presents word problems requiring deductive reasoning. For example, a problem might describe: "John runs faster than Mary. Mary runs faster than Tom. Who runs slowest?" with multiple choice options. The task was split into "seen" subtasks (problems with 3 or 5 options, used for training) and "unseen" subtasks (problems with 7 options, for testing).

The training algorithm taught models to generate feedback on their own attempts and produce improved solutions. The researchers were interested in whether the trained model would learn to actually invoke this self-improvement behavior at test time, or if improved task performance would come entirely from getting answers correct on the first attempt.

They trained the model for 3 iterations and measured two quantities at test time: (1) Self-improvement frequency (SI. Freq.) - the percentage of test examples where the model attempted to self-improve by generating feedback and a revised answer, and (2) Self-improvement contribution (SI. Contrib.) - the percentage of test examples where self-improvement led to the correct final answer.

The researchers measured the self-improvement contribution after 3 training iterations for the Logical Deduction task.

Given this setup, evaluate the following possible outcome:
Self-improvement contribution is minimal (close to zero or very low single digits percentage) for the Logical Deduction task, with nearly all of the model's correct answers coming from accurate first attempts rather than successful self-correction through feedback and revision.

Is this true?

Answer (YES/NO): NO